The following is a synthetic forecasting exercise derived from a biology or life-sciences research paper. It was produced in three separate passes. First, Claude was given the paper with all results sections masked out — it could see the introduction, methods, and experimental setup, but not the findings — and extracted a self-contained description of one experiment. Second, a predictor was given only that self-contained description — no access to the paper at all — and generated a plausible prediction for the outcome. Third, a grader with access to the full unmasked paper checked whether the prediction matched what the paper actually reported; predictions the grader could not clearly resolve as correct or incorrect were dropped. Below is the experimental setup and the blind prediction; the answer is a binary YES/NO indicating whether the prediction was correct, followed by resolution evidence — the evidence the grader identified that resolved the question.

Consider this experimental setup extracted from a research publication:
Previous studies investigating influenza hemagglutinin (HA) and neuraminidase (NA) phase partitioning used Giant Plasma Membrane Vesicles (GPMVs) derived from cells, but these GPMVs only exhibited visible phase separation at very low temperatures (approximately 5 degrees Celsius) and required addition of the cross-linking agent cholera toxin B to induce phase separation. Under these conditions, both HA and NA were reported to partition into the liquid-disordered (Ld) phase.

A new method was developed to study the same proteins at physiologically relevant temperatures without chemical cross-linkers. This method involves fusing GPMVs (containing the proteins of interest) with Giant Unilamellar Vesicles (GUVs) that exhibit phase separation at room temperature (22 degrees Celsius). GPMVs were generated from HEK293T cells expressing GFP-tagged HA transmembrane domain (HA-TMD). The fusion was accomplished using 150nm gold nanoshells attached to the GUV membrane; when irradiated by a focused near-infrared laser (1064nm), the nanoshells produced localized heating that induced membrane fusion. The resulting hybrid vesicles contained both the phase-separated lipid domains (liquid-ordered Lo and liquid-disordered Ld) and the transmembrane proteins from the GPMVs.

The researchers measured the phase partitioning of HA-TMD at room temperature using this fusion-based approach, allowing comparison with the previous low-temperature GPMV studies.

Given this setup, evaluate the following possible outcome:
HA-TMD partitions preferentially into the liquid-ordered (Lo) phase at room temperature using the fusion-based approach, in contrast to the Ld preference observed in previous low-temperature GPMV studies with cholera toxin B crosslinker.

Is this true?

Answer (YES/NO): NO